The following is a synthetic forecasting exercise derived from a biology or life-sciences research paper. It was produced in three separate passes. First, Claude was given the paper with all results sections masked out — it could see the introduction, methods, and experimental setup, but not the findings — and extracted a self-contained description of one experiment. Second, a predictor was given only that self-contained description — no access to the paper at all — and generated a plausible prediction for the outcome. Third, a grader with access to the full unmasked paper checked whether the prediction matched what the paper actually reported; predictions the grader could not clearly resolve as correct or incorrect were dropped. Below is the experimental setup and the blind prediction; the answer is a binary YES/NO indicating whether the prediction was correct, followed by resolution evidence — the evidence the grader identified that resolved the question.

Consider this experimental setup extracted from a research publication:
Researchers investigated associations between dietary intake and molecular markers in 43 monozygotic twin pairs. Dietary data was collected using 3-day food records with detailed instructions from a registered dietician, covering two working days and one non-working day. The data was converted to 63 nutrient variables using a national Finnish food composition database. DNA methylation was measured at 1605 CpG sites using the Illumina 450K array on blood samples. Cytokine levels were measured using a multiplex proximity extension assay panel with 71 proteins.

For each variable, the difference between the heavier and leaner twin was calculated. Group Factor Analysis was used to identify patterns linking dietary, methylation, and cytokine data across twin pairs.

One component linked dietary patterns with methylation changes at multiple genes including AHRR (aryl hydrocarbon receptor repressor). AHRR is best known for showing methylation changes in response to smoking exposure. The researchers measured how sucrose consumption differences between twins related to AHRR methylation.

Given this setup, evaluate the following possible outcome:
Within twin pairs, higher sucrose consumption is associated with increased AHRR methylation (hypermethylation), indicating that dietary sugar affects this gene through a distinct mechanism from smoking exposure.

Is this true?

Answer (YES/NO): YES